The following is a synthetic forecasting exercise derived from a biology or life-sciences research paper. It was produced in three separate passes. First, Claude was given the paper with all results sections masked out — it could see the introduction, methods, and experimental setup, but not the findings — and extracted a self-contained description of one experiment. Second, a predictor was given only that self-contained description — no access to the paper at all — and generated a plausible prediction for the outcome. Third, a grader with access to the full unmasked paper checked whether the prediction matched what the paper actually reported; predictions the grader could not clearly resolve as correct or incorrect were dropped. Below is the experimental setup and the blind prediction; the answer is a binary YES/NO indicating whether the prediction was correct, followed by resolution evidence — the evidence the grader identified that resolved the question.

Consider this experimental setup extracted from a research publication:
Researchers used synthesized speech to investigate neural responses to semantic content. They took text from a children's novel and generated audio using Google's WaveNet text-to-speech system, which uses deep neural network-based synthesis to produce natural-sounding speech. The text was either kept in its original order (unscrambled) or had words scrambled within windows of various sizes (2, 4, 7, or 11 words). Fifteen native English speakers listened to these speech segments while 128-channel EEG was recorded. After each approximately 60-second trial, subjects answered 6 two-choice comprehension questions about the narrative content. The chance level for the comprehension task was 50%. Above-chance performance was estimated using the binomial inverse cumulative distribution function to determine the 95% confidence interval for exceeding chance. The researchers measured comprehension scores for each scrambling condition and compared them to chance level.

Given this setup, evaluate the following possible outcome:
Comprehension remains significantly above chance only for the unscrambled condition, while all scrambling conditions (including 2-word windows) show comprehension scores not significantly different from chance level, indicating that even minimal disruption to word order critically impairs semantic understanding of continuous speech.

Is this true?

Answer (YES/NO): NO